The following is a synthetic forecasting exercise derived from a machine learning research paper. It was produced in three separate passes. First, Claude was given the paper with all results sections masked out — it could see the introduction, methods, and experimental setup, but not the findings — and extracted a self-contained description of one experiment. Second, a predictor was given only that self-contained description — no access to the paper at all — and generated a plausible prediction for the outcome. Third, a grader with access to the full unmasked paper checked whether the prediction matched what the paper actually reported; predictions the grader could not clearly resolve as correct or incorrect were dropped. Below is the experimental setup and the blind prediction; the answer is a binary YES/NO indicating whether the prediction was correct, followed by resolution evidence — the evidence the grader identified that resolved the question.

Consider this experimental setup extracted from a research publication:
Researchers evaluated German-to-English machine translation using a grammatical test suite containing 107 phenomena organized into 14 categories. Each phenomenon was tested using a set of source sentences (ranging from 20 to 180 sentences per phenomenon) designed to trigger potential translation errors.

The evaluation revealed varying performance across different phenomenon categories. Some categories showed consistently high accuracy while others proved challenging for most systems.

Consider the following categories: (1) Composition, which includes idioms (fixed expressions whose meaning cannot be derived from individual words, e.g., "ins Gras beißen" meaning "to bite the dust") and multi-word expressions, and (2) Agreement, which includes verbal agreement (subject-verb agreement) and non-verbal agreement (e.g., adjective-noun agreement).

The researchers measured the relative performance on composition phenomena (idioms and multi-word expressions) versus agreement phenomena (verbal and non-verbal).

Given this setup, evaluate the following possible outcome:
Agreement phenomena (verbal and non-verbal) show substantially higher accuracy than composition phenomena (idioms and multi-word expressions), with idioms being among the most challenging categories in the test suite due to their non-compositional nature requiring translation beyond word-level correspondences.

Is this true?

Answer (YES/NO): YES